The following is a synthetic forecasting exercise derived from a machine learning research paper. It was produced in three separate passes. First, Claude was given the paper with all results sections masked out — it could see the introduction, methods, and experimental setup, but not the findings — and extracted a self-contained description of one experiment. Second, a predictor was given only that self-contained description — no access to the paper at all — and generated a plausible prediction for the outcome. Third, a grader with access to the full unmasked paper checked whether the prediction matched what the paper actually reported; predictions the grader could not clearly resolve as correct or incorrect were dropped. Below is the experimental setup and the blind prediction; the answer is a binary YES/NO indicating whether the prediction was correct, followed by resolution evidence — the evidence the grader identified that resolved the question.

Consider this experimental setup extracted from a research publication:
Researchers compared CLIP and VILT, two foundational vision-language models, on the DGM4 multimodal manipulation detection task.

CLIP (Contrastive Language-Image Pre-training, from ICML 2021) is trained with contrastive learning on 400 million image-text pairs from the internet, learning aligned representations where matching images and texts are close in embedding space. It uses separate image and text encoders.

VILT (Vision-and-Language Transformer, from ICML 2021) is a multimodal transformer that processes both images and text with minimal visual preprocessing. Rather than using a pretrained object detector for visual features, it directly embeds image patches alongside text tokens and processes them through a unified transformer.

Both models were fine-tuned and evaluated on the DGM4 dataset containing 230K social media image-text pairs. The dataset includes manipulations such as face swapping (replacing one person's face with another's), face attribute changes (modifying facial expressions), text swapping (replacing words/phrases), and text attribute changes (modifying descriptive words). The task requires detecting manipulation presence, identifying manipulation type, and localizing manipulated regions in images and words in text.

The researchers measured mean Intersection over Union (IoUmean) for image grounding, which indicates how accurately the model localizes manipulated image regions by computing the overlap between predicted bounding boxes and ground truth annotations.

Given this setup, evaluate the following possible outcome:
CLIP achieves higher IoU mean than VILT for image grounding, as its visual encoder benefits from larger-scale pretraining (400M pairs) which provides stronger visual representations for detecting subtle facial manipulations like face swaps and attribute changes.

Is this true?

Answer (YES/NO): NO